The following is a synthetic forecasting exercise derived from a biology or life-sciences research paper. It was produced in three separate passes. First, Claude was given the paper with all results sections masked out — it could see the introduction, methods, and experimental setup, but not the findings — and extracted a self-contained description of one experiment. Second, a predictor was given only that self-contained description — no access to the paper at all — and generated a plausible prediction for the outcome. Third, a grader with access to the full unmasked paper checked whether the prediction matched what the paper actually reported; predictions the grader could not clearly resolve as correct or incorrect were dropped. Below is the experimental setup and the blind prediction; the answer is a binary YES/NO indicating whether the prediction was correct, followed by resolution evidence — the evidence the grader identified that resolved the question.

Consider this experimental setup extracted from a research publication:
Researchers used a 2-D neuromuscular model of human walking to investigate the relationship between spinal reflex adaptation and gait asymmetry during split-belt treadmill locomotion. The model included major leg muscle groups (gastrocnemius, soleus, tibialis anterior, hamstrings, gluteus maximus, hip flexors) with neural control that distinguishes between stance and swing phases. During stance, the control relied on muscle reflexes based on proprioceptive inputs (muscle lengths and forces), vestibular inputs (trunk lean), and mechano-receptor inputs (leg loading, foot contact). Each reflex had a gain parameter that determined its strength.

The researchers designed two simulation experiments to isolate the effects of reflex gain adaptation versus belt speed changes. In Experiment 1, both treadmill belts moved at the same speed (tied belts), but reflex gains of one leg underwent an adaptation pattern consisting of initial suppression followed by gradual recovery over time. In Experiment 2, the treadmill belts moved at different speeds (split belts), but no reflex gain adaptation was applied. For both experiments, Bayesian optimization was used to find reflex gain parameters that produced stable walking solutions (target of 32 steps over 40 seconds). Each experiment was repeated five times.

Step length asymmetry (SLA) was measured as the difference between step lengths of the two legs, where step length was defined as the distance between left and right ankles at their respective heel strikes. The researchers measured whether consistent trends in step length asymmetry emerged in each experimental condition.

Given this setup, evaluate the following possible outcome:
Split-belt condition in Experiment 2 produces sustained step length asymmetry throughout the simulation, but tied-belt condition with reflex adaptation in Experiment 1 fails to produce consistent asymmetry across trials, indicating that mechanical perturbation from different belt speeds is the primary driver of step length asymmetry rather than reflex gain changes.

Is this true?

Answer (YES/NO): NO